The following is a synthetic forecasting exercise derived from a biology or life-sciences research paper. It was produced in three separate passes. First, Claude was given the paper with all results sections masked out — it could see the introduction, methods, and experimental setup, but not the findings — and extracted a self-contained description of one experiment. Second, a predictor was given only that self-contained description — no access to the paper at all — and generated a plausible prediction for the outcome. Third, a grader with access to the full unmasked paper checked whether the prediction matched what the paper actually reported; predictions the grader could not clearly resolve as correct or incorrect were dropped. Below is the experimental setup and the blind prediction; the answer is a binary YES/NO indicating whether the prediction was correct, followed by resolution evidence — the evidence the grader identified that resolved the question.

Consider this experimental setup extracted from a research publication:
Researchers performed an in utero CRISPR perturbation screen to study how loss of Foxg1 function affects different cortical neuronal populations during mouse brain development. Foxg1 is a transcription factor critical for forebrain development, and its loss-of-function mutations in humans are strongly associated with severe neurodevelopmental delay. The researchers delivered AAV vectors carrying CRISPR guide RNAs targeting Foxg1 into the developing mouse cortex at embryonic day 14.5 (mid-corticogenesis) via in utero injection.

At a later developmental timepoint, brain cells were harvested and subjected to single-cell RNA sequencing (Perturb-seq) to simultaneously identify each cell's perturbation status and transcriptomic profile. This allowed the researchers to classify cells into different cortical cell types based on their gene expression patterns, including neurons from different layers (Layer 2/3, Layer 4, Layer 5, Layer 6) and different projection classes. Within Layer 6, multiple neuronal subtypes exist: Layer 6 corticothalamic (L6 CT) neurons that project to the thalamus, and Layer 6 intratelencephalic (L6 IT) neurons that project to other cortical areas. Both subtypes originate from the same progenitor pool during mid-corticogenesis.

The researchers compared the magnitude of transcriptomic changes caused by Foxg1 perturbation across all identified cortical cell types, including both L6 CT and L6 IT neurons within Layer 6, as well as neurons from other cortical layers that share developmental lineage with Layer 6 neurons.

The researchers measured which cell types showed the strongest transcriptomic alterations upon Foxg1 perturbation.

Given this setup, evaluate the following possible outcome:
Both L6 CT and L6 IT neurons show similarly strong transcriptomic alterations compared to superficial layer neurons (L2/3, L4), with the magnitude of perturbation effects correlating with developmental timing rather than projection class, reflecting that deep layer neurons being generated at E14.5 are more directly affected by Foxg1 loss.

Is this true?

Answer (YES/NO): NO